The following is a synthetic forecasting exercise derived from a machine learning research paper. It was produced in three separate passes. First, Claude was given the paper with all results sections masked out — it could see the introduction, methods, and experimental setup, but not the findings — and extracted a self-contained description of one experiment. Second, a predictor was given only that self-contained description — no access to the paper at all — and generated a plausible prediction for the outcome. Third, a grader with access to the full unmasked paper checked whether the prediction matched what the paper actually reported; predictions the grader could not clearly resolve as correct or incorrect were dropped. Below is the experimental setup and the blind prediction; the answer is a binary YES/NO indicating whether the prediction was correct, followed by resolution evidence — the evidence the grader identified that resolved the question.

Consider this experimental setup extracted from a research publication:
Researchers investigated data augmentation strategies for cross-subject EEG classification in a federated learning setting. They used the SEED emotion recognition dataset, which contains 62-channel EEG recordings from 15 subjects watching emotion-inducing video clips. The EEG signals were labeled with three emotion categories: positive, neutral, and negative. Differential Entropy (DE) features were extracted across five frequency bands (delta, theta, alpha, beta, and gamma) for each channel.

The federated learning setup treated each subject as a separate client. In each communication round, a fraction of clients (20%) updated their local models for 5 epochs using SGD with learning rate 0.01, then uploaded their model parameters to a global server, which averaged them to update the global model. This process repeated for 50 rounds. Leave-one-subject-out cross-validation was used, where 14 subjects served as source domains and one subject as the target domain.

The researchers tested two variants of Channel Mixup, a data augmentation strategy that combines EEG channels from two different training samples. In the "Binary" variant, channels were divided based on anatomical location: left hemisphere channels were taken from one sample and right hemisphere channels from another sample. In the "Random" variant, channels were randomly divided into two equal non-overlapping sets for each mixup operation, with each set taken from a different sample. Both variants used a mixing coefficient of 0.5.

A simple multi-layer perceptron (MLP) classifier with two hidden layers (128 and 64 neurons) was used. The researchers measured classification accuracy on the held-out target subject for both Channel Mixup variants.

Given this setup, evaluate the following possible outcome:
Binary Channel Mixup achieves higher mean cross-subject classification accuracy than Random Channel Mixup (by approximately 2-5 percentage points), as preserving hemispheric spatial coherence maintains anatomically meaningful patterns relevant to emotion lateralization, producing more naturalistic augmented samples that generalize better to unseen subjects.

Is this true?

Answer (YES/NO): NO